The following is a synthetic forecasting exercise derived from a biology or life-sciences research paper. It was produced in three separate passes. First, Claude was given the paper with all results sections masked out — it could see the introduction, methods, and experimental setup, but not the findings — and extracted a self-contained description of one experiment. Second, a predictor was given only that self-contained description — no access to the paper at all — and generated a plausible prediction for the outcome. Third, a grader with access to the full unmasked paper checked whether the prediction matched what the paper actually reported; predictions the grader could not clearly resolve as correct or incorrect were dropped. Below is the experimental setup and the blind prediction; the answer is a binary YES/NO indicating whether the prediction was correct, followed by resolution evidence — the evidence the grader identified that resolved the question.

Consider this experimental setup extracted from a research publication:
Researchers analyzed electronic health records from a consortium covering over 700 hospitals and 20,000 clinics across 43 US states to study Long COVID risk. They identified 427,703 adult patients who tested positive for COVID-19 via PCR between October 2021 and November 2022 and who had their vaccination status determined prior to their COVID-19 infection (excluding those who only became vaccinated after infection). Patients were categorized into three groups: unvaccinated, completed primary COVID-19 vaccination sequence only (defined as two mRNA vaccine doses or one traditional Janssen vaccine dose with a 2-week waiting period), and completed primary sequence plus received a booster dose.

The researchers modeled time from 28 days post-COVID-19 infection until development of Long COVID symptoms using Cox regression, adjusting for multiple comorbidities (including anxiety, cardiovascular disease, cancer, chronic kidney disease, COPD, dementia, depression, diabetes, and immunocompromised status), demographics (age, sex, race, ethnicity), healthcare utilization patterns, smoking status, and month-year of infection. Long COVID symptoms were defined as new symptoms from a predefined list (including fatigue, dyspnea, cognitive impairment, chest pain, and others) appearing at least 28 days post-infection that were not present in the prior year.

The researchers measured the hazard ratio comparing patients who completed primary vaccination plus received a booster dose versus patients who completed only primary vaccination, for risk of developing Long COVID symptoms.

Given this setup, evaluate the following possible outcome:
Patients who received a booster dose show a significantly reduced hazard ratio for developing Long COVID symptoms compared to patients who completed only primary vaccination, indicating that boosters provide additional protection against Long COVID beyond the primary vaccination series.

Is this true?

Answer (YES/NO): NO